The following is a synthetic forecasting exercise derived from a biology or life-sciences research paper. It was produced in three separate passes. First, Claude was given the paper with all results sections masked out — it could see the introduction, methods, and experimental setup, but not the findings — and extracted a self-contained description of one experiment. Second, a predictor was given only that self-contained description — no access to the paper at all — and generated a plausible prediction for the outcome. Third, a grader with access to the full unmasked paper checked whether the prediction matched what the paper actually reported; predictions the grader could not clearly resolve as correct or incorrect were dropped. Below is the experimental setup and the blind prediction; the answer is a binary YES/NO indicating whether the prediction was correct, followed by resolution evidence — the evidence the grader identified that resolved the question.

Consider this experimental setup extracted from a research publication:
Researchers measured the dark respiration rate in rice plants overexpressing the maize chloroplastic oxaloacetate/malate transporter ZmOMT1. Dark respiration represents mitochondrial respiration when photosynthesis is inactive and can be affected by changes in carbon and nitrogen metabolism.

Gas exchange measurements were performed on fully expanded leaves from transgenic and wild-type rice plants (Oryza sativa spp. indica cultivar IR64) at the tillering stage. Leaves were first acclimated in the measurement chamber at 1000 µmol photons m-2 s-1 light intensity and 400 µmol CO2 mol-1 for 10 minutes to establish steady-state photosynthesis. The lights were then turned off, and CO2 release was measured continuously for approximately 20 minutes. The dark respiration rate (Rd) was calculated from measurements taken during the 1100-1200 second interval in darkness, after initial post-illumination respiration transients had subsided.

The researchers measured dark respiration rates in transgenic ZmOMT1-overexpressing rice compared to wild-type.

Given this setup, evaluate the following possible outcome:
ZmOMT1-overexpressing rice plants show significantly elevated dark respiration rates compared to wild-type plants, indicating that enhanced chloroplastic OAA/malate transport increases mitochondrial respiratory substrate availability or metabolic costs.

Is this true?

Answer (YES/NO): YES